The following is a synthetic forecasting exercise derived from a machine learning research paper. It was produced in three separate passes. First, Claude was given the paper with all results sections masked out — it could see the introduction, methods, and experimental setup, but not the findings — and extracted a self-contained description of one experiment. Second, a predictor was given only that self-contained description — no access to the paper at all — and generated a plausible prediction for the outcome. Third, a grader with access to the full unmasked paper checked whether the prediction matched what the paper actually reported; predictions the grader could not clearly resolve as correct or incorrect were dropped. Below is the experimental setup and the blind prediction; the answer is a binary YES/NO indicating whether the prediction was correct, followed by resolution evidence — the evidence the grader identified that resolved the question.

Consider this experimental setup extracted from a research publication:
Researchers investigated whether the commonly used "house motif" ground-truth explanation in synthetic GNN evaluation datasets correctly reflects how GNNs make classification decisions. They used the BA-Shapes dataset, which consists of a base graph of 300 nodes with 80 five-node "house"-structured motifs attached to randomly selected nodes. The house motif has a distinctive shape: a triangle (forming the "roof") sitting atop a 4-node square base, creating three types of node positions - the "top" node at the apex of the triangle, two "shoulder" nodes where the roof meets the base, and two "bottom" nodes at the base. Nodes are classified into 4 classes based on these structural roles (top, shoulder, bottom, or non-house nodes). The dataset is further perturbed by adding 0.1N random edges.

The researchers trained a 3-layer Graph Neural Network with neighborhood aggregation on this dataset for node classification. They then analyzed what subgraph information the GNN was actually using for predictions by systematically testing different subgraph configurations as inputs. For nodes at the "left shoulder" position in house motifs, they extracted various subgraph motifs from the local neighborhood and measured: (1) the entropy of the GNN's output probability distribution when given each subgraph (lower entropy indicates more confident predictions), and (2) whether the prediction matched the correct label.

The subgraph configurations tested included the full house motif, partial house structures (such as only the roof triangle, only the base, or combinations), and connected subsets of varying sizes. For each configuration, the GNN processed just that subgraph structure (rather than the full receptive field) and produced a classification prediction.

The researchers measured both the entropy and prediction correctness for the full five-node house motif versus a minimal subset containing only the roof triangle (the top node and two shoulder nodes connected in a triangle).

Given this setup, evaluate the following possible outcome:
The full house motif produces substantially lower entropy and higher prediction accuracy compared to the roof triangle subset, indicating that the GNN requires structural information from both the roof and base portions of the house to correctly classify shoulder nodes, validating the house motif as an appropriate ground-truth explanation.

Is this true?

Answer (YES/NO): NO